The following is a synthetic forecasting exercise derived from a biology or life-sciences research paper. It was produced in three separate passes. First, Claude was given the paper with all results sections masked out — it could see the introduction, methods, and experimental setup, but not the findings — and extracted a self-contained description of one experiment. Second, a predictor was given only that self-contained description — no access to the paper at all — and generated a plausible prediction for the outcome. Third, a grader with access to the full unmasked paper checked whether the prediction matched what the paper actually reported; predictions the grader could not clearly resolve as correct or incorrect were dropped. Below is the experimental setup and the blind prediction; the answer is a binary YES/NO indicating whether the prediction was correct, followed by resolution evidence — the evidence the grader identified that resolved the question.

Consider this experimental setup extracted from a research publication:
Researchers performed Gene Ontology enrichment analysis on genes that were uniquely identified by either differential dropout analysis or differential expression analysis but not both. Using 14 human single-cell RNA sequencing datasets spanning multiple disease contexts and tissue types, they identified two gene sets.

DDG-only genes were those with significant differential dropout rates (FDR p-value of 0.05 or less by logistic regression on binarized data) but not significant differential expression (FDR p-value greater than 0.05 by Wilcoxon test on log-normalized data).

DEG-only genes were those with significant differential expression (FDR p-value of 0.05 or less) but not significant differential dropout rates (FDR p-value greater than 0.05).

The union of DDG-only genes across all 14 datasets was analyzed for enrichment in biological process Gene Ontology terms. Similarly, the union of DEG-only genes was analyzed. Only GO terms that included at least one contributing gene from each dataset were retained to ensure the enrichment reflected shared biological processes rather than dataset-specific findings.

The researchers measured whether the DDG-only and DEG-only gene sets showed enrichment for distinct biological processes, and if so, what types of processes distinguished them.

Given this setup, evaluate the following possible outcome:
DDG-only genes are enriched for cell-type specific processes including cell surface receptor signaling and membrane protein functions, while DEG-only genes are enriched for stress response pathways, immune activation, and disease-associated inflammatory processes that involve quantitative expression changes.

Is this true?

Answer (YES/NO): NO